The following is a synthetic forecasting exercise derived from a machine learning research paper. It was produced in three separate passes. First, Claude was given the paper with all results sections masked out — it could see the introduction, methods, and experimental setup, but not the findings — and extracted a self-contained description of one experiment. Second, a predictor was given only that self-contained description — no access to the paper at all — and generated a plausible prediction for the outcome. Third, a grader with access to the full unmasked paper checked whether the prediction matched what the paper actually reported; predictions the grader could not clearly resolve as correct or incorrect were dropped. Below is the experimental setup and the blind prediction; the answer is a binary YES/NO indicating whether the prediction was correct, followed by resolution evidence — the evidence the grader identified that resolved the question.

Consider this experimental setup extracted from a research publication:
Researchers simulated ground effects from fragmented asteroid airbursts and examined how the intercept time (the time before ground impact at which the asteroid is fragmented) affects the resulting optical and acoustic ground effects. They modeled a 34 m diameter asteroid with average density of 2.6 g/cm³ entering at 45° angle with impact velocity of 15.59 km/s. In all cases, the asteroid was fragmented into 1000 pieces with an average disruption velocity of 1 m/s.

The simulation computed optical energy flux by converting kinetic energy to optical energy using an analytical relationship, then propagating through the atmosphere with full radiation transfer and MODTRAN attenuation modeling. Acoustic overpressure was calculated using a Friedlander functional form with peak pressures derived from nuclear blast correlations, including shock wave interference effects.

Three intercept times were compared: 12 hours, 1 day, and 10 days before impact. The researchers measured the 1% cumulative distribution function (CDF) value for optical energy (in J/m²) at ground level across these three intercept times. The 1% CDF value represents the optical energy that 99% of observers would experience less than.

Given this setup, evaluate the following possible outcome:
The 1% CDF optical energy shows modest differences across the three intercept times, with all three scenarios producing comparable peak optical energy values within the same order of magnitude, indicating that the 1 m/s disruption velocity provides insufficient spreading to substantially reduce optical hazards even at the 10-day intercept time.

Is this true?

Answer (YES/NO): NO